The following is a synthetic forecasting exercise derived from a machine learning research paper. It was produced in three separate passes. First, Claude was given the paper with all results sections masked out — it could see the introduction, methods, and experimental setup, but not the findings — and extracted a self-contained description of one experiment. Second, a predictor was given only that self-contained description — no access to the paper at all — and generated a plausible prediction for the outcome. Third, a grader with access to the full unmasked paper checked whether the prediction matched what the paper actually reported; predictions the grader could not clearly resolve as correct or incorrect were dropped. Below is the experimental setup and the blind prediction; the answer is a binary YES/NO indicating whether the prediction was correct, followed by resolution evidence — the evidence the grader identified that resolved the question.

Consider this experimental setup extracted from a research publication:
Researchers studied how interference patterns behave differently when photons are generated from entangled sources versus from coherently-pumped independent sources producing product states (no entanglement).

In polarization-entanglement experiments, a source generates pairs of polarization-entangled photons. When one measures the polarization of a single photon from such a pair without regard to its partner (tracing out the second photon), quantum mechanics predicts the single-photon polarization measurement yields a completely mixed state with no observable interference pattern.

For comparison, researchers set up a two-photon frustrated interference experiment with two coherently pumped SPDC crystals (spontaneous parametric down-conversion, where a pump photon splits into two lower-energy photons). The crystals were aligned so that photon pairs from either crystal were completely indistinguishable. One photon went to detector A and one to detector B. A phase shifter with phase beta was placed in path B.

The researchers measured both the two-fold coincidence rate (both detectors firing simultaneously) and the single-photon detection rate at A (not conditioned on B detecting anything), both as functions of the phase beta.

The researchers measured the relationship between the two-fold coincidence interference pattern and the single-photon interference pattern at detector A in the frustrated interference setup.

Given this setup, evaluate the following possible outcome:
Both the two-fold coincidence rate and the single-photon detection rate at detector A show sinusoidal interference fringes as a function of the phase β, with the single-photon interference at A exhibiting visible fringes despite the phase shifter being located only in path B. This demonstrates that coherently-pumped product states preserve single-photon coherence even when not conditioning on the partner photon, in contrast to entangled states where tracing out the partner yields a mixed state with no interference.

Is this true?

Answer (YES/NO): YES